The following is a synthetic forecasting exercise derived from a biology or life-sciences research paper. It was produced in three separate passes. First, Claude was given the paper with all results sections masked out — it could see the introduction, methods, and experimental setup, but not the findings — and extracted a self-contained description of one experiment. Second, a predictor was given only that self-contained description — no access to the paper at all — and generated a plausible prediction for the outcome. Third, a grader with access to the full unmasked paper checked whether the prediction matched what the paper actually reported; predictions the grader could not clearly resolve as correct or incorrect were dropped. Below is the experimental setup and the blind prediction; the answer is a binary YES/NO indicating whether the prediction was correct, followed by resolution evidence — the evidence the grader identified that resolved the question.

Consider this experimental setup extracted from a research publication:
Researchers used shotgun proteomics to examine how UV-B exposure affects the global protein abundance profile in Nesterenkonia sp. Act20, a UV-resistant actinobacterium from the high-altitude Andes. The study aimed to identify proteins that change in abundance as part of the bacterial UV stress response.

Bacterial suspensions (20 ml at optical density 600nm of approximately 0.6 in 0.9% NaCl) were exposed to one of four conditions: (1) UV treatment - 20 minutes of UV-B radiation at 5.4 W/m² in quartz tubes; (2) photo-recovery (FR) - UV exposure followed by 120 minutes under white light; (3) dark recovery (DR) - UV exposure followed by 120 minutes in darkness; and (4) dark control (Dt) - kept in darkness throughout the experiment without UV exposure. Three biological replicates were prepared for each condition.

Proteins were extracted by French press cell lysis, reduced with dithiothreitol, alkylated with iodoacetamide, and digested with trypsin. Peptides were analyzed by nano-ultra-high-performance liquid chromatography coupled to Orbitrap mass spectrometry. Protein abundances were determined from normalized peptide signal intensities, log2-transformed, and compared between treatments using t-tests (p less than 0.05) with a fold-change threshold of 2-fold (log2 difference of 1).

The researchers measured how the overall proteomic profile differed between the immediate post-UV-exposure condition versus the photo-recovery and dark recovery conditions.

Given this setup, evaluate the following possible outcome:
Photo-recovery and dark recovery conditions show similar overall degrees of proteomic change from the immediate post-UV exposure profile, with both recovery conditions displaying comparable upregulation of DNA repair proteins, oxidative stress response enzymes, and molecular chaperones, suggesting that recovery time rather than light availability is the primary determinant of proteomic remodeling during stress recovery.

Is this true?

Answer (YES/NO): NO